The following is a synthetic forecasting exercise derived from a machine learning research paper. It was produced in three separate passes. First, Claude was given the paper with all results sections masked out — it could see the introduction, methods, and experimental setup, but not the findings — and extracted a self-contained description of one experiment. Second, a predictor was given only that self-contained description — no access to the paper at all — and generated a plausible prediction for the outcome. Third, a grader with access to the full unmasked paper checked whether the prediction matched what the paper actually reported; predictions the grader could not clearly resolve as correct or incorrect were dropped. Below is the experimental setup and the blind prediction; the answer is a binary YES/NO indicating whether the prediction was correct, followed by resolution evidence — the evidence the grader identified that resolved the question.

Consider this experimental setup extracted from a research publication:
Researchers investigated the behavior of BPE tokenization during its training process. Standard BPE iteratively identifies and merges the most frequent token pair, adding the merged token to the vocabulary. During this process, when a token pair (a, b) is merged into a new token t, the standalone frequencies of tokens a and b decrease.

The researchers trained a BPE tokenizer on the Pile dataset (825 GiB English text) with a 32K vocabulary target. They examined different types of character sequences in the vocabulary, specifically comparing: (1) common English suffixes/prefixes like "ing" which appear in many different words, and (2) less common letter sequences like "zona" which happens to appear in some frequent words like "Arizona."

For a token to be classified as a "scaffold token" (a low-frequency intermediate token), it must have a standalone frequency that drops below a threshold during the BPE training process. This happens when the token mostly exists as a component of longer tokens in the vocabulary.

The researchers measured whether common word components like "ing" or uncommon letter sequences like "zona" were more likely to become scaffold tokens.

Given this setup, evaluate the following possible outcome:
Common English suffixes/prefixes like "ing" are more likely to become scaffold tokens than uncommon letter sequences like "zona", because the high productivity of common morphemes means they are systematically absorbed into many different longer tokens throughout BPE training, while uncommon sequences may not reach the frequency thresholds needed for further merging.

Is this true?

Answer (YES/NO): NO